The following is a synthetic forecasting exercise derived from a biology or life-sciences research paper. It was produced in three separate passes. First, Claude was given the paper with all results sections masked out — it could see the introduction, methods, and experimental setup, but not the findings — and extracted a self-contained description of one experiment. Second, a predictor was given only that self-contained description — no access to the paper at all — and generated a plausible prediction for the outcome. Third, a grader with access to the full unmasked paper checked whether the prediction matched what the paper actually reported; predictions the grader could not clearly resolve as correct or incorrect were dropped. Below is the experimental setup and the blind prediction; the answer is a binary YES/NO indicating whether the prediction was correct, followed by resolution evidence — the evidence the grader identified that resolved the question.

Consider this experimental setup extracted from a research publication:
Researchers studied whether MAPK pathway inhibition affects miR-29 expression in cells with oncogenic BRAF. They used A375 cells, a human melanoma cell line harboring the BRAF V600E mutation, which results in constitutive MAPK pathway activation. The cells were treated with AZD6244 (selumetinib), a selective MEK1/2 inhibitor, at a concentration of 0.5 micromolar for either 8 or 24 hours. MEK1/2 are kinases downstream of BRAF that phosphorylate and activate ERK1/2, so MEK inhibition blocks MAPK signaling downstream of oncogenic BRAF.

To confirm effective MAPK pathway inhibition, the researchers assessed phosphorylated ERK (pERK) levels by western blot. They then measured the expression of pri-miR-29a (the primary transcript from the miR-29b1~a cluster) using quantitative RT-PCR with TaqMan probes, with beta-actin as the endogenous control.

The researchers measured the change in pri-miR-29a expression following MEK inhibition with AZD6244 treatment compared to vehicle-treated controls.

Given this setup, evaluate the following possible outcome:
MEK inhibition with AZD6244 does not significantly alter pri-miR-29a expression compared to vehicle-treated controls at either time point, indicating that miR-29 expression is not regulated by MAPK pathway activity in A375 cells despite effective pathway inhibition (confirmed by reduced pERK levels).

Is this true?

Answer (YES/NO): NO